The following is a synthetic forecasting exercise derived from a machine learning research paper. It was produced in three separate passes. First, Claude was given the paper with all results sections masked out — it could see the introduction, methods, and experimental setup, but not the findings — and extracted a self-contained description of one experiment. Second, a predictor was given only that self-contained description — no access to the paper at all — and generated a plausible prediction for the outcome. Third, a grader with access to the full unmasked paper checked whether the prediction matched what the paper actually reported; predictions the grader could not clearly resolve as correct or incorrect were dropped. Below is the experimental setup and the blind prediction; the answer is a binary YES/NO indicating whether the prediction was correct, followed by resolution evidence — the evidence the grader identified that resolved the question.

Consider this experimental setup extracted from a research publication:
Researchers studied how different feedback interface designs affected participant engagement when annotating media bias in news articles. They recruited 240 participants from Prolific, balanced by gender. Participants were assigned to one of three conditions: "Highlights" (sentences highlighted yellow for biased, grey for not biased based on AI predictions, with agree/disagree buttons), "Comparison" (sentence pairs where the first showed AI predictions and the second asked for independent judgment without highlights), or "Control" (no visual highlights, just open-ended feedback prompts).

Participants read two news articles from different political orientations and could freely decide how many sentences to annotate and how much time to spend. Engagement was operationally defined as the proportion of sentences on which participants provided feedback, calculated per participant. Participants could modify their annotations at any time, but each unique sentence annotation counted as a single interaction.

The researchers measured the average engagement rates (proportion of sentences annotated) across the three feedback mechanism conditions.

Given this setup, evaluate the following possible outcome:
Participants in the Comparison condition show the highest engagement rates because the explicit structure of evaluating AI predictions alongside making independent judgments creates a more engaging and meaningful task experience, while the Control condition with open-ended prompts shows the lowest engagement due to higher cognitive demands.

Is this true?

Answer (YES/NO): NO